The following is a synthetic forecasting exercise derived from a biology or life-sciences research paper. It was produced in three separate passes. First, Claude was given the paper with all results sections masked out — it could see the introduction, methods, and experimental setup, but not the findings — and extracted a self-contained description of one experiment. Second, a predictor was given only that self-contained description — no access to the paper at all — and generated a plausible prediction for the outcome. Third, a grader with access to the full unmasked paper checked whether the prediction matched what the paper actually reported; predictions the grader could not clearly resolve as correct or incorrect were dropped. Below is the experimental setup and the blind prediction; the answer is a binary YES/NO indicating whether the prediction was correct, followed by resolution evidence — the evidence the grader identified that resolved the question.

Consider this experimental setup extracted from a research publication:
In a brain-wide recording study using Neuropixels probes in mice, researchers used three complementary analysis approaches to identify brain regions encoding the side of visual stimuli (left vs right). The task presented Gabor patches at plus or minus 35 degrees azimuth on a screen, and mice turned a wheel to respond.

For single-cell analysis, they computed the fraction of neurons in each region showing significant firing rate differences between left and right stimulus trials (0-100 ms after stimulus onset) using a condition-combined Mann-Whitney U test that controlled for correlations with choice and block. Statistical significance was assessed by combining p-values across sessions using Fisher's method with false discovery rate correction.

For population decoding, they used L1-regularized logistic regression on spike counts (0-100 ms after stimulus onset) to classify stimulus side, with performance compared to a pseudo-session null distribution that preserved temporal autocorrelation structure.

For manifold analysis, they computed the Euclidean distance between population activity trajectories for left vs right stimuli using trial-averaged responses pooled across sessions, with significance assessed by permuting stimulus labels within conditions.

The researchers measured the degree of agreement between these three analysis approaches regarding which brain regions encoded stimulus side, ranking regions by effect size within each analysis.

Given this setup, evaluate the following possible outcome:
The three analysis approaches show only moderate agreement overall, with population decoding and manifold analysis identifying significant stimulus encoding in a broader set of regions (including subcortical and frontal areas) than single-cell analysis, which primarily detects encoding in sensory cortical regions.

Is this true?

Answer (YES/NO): NO